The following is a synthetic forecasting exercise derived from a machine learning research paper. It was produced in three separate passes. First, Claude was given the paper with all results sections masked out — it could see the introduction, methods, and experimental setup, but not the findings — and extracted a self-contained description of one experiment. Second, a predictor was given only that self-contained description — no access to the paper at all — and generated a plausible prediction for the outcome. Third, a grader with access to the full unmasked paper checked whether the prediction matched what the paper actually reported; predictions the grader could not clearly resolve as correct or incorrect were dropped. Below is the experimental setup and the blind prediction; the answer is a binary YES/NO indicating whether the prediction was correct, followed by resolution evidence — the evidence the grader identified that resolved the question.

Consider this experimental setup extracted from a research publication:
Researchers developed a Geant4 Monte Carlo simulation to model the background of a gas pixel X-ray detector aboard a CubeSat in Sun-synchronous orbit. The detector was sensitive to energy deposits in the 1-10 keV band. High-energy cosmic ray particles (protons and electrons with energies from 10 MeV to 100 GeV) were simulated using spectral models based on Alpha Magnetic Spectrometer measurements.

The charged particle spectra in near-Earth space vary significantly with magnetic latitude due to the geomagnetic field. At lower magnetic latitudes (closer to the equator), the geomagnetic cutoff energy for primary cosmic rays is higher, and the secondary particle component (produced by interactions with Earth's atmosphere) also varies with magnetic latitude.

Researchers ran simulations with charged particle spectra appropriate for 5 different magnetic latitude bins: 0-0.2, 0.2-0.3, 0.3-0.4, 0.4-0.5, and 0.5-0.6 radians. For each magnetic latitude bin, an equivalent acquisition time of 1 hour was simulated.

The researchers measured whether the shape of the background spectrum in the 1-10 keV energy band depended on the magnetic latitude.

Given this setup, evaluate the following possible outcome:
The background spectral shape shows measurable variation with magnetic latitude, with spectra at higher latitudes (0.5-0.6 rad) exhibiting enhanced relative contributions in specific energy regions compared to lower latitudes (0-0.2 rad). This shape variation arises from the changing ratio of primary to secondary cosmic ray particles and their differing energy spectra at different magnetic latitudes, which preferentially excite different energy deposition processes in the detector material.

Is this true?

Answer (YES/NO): NO